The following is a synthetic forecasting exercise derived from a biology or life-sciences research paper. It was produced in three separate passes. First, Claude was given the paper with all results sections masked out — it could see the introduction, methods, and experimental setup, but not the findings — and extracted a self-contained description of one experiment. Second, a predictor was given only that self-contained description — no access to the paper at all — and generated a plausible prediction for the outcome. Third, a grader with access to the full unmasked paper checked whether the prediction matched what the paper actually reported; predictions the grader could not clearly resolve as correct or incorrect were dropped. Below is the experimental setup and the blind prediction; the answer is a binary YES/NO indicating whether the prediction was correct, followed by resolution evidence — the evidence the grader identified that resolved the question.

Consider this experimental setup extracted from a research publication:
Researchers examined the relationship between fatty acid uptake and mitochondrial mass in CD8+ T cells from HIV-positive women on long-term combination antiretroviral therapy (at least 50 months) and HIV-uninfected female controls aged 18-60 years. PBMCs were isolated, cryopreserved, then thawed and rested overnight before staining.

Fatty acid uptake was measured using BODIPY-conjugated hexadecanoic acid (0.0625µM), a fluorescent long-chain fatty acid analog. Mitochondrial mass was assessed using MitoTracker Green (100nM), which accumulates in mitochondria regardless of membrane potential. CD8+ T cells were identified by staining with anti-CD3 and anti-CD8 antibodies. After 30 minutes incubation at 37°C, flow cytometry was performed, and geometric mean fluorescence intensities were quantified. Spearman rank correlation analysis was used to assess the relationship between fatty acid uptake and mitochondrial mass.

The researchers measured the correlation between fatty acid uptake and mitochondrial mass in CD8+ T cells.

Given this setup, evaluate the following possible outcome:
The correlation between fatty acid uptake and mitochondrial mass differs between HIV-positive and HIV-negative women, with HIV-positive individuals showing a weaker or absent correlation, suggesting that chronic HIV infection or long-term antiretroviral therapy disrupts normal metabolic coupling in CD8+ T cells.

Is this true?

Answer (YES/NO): NO